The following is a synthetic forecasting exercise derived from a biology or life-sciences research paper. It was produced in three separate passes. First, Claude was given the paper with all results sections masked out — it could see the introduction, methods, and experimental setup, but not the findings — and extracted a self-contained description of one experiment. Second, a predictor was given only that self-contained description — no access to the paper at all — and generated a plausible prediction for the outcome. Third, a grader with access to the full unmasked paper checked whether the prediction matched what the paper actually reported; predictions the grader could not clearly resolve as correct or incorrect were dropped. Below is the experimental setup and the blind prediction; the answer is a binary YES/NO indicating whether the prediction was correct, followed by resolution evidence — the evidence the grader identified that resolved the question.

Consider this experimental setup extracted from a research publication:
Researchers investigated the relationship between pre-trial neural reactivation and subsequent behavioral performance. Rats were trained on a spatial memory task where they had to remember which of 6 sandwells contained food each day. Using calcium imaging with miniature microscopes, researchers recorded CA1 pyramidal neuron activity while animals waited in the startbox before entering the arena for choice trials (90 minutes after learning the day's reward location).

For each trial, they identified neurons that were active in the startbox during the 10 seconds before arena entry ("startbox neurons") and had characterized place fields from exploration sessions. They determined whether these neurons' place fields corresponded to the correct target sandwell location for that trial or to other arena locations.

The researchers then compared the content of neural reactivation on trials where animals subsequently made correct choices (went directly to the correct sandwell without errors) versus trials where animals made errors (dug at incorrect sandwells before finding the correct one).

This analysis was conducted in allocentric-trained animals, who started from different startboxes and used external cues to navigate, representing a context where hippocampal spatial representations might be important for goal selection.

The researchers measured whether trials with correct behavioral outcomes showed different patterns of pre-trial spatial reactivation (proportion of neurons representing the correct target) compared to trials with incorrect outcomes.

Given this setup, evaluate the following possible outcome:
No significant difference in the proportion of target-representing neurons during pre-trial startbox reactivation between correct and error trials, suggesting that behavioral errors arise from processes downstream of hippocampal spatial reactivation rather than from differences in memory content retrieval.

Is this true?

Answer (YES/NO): NO